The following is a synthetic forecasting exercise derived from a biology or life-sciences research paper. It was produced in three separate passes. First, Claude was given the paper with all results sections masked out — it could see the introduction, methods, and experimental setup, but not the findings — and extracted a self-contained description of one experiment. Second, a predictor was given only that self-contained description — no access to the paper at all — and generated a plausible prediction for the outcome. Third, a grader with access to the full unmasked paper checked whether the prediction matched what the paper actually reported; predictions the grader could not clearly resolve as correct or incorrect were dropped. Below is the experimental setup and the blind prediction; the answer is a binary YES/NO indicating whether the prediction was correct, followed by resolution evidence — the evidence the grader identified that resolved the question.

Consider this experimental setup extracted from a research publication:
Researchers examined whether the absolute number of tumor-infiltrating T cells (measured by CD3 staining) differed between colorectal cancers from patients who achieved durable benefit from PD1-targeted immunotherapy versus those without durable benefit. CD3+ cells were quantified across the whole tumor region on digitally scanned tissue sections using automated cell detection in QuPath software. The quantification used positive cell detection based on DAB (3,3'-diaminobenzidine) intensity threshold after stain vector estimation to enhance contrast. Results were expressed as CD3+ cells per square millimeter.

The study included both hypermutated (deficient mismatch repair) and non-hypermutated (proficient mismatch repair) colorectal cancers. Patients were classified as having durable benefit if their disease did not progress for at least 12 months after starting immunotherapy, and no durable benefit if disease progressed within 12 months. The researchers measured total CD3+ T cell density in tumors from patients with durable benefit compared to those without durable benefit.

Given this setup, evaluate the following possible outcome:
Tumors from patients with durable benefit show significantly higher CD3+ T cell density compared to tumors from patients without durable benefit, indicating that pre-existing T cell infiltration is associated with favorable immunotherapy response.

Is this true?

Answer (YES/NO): NO